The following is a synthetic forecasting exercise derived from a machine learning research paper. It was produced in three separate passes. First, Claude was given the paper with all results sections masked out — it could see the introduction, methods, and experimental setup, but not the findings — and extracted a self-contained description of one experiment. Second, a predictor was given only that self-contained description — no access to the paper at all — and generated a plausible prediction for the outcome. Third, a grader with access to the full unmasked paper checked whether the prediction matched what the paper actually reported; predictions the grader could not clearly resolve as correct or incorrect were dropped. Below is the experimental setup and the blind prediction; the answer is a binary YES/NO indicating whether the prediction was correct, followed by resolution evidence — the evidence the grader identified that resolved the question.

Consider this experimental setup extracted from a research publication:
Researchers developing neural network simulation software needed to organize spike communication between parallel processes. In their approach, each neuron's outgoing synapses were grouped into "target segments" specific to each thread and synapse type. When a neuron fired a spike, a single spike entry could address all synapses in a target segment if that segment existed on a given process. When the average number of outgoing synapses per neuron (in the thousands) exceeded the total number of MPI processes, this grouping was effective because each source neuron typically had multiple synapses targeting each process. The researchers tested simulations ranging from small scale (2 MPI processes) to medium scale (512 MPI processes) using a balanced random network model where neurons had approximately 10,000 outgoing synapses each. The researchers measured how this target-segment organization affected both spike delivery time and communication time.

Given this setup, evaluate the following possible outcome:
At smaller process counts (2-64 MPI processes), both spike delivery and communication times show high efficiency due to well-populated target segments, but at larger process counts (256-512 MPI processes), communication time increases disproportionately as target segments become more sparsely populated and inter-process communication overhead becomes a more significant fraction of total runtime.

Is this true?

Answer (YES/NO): NO